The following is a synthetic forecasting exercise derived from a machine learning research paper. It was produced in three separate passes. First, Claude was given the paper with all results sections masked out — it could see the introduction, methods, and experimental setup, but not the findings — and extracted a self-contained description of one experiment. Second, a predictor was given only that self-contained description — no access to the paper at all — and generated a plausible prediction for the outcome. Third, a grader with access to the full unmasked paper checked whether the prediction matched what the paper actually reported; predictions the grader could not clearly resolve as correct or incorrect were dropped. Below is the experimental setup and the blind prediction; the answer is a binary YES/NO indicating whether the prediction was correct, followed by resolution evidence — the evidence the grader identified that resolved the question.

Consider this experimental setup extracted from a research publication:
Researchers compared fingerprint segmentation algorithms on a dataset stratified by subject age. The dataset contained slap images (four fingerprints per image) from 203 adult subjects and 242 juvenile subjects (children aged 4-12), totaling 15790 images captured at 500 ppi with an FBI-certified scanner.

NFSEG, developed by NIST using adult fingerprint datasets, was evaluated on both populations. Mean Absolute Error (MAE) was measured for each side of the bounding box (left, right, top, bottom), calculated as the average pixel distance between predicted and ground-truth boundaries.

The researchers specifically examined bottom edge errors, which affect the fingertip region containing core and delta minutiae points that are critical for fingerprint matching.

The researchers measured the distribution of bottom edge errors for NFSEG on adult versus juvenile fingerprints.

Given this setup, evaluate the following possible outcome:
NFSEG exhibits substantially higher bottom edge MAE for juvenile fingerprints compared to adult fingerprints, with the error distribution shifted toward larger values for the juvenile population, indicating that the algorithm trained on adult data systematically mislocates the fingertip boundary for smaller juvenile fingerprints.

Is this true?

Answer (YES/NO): YES